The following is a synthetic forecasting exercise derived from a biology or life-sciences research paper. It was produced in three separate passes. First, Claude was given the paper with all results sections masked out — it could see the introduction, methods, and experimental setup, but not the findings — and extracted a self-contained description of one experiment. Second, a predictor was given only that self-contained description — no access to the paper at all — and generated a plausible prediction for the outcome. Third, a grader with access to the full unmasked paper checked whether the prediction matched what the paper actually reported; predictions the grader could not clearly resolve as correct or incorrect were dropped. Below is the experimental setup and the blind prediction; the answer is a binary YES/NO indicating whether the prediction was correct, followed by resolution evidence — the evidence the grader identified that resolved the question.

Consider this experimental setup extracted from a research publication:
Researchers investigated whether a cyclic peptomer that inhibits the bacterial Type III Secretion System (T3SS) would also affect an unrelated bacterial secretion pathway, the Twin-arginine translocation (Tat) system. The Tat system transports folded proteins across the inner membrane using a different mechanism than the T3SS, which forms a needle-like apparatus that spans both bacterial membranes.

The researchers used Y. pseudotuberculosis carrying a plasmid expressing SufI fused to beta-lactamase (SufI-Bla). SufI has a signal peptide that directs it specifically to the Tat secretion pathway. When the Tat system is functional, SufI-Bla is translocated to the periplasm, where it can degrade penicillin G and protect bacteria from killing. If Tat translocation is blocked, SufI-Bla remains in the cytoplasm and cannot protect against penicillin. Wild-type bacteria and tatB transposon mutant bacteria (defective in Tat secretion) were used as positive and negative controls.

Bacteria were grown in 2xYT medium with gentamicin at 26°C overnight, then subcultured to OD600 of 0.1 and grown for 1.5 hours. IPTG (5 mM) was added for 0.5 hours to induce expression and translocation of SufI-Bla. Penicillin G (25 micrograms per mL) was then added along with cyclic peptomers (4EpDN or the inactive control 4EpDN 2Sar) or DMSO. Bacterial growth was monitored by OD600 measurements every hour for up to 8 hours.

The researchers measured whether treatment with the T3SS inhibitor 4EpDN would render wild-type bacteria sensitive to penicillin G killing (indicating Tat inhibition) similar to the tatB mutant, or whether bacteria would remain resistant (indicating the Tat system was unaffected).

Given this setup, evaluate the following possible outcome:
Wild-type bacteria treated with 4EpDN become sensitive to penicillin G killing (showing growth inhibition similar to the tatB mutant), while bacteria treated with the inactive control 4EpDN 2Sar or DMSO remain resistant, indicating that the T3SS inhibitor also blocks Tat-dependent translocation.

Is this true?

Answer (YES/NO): NO